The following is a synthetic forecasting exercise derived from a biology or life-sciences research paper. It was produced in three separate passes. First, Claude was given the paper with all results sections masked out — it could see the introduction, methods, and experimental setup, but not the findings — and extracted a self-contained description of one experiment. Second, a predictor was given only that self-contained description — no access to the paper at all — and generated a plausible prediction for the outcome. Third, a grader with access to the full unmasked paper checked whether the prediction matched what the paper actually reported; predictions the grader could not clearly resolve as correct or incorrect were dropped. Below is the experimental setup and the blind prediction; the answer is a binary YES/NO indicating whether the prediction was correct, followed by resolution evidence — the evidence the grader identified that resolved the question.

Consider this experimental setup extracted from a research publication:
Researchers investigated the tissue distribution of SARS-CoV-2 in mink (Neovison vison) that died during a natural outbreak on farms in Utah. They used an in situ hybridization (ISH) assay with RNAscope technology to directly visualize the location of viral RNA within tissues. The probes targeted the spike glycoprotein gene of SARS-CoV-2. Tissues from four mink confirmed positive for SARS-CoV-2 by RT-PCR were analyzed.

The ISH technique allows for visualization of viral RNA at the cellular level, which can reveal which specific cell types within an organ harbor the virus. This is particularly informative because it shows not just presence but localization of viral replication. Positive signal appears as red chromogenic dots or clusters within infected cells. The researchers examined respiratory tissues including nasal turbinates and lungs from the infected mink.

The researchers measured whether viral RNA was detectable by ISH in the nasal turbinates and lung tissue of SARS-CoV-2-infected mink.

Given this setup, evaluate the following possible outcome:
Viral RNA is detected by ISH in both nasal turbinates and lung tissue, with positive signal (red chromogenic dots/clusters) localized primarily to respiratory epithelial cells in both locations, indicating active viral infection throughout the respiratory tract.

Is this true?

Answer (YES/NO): YES